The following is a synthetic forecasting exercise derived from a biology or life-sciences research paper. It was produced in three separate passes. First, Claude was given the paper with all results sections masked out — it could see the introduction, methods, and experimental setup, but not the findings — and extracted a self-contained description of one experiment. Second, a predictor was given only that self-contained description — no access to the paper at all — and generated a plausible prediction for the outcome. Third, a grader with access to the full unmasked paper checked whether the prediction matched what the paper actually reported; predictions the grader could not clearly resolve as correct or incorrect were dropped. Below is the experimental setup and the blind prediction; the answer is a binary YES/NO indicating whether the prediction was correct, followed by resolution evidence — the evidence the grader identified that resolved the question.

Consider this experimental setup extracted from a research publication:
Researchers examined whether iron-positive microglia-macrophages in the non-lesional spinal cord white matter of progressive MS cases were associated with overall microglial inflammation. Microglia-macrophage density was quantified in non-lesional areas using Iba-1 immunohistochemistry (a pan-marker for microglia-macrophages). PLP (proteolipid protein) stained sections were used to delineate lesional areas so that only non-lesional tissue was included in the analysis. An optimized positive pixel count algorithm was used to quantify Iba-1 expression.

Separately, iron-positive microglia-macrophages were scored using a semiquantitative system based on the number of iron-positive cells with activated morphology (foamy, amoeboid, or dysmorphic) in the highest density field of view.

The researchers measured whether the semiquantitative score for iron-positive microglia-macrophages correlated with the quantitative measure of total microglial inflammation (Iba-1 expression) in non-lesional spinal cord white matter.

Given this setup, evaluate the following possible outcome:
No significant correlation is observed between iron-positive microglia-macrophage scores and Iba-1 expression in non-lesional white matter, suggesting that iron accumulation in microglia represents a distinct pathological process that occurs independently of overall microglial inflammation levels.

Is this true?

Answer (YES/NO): NO